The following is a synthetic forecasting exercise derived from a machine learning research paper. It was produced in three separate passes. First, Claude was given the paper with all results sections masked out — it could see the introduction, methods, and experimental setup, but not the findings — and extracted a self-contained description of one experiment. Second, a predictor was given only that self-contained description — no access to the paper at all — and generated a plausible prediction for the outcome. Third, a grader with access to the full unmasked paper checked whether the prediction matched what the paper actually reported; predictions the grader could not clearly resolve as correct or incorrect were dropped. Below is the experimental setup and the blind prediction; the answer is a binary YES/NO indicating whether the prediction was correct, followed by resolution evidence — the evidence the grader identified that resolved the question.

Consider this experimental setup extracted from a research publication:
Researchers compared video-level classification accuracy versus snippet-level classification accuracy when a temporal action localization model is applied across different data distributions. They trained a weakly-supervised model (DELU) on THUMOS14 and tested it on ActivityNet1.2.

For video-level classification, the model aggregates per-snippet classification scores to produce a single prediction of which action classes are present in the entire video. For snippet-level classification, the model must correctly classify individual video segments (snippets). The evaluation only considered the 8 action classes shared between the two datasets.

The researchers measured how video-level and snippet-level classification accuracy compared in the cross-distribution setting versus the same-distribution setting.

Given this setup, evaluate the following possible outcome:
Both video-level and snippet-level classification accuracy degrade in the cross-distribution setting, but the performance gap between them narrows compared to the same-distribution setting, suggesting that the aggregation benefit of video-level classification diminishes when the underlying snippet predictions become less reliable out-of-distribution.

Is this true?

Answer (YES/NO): NO